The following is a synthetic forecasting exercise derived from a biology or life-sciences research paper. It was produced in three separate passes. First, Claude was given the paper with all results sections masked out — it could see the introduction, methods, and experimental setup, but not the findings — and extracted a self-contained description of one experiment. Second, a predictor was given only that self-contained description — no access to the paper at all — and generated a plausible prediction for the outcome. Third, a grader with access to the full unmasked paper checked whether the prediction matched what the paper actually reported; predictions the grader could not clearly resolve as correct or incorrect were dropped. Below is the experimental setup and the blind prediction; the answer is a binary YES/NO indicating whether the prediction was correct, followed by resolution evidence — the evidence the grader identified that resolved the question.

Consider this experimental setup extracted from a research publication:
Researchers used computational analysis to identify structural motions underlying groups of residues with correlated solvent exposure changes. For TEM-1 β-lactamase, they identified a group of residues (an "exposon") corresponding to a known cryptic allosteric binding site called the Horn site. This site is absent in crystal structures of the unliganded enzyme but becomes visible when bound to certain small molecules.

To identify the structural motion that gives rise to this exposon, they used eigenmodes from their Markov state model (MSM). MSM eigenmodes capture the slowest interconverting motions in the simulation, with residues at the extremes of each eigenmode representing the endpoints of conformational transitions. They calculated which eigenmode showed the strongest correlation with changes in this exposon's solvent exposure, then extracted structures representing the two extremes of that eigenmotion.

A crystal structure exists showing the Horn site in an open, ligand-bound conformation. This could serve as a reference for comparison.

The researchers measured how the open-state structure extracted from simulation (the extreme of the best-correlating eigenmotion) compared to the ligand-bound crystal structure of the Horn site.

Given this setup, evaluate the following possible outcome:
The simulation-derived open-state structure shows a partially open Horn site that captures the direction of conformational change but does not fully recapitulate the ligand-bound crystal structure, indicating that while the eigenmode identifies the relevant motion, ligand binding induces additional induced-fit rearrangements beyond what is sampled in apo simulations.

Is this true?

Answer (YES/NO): NO